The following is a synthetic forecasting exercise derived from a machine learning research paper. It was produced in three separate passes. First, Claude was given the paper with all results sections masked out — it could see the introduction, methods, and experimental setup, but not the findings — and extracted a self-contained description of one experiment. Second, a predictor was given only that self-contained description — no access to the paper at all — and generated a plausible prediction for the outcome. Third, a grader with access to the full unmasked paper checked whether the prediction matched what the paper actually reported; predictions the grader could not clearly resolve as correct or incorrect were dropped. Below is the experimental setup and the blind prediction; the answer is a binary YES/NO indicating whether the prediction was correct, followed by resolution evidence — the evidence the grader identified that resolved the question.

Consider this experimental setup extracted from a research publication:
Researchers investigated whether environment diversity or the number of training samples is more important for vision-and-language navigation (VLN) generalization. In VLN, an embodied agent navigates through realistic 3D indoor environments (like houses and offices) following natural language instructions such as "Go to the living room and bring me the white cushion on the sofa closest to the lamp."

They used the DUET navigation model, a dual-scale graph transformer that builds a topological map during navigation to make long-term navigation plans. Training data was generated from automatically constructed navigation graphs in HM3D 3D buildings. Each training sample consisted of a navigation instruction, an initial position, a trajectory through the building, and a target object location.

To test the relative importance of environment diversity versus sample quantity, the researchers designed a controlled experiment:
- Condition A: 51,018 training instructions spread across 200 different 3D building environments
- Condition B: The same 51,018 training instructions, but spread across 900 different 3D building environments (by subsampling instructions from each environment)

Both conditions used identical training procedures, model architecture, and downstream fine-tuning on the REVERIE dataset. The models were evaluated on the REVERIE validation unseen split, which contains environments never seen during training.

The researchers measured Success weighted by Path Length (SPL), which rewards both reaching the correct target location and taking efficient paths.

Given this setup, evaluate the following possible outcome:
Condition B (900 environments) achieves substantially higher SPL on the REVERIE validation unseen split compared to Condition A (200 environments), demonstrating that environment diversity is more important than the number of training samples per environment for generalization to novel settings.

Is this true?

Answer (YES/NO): YES